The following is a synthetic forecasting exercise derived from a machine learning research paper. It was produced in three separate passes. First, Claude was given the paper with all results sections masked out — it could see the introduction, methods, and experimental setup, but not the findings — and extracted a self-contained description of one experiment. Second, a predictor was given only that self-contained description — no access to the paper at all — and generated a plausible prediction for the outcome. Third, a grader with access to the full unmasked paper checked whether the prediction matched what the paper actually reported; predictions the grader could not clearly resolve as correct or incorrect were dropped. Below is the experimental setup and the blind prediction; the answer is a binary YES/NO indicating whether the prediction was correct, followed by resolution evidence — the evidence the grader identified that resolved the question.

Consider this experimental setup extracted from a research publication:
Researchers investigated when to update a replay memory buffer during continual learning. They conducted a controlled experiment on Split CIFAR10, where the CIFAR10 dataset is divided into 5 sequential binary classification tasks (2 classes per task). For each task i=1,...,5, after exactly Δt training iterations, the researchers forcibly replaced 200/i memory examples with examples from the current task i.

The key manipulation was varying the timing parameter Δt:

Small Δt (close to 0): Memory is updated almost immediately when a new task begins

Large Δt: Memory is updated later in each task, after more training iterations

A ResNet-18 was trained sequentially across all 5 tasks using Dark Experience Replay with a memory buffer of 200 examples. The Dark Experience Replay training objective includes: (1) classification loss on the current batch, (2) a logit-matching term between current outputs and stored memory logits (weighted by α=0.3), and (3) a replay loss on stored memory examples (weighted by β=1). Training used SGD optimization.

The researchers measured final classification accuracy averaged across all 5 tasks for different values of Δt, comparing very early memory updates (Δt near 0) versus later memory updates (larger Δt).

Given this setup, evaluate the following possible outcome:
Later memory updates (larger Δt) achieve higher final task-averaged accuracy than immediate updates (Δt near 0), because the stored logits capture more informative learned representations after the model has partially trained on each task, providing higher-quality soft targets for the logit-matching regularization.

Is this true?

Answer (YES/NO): YES